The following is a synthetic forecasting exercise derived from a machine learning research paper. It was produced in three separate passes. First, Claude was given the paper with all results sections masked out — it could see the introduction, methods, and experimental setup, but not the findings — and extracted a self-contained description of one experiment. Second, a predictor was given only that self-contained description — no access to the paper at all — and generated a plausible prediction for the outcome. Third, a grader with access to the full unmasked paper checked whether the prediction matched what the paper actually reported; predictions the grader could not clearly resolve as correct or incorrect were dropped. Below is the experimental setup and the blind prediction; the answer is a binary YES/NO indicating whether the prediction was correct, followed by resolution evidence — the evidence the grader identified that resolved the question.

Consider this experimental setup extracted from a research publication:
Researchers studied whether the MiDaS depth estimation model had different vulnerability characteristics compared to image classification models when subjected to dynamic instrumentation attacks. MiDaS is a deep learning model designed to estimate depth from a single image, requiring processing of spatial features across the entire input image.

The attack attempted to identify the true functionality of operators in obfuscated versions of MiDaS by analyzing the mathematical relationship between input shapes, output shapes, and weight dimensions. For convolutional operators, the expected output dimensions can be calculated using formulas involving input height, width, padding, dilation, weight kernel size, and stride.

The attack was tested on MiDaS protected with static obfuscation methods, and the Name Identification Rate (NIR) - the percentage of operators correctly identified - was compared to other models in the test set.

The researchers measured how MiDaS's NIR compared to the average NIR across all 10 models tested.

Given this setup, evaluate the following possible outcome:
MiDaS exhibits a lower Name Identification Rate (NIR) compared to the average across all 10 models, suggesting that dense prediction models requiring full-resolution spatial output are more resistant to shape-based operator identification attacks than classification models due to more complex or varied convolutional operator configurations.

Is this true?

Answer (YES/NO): YES